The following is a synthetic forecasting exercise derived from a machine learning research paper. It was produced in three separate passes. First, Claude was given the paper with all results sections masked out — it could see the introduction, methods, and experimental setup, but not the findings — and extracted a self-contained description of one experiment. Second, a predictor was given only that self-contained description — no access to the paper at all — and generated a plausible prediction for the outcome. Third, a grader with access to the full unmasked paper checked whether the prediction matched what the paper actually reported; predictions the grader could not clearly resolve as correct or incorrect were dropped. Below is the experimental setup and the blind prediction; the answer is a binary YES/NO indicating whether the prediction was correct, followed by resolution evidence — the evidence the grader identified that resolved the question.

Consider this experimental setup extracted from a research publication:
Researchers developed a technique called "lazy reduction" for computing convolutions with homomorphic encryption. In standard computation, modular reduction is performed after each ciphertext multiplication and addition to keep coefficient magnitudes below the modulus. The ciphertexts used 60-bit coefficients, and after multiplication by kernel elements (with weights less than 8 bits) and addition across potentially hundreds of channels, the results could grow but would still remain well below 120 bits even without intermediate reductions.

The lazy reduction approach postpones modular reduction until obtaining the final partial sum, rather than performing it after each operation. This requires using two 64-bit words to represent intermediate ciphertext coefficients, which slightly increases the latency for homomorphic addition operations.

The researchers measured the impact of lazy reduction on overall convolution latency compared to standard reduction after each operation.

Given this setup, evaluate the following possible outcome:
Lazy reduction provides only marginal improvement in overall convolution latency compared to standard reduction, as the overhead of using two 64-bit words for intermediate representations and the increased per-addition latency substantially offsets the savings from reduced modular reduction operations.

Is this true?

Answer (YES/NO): NO